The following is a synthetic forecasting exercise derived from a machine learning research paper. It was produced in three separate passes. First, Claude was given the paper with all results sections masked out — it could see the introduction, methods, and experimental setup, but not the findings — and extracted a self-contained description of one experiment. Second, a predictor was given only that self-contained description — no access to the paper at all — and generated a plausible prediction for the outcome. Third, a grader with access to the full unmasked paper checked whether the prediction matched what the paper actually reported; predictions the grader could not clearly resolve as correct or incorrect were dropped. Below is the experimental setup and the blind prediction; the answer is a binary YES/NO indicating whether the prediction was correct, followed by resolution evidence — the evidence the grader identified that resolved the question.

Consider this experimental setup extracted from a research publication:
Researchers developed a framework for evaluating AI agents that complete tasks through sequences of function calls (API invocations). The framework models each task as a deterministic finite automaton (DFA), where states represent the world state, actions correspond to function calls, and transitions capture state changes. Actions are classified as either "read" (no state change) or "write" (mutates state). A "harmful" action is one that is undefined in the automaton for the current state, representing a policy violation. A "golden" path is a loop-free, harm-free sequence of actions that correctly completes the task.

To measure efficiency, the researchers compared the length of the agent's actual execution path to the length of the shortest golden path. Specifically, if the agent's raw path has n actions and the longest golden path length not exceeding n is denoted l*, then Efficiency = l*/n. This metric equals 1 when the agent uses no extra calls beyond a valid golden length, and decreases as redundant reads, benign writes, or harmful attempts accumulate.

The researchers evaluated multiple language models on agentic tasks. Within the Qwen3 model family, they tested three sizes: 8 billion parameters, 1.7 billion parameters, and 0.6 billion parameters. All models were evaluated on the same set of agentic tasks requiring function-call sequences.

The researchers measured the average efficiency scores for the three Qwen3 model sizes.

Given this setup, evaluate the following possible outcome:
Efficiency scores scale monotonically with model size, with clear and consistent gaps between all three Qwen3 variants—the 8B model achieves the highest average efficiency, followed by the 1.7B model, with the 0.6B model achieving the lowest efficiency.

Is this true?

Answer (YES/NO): YES